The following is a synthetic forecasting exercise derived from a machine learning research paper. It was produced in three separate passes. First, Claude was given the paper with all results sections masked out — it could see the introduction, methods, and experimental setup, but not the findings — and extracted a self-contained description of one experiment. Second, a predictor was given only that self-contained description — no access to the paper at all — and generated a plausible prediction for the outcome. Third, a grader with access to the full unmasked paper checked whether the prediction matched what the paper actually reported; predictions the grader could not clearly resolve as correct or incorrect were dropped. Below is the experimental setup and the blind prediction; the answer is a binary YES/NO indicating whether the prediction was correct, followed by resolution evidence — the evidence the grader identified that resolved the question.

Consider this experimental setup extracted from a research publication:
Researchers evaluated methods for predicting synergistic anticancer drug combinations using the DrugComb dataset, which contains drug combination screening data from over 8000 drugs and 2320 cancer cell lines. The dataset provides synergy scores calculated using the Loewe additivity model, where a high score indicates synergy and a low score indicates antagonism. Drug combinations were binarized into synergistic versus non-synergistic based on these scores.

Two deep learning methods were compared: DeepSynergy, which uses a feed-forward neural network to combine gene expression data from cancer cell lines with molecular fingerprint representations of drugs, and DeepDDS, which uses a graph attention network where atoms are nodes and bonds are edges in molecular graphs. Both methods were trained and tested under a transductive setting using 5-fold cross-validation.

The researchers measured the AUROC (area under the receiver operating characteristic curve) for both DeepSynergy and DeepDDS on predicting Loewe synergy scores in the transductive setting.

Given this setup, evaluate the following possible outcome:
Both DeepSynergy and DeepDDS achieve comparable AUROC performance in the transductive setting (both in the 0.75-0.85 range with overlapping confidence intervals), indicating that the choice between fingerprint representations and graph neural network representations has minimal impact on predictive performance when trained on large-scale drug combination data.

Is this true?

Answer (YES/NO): NO